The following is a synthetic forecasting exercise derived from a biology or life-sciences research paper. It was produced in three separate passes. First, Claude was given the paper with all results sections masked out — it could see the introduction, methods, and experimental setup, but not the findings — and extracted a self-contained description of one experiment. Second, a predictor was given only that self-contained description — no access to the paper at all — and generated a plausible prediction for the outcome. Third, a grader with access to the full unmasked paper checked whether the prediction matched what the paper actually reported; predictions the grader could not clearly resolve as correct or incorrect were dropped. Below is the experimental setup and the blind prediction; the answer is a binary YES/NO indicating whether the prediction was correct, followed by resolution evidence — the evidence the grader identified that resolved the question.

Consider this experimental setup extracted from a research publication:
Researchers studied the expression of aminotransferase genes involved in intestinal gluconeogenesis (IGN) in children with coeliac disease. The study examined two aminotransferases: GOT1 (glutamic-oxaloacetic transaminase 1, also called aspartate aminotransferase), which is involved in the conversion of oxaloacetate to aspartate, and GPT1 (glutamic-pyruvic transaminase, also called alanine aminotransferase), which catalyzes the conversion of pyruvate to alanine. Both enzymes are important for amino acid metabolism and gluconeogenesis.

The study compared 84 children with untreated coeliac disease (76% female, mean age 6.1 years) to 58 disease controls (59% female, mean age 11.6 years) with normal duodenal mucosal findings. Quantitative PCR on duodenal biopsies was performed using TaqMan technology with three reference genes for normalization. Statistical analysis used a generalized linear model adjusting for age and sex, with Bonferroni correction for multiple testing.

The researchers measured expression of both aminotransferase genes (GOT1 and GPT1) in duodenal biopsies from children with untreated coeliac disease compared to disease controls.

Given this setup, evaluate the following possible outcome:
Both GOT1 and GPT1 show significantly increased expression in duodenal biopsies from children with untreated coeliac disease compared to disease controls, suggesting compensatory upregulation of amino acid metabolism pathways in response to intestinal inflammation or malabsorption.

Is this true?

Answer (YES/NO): NO